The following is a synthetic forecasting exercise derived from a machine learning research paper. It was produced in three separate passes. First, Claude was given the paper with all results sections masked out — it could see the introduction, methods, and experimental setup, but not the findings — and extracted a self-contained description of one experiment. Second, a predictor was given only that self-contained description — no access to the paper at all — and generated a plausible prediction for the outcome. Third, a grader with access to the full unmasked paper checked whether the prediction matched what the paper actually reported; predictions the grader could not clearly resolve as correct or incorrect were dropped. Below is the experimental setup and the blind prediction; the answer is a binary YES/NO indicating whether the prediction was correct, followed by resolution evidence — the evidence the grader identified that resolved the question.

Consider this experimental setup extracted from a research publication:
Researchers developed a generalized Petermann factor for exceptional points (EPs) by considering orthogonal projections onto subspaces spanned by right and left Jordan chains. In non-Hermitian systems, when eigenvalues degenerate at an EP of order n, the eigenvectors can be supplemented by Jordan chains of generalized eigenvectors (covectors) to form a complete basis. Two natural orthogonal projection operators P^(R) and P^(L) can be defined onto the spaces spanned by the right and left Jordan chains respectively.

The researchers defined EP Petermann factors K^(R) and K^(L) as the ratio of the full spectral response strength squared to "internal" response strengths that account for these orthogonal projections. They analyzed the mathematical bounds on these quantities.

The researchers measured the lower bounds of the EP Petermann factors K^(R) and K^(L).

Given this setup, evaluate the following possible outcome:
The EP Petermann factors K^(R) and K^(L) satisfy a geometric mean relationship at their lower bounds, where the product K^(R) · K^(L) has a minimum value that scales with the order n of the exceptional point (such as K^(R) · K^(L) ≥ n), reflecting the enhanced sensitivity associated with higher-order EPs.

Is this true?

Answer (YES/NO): NO